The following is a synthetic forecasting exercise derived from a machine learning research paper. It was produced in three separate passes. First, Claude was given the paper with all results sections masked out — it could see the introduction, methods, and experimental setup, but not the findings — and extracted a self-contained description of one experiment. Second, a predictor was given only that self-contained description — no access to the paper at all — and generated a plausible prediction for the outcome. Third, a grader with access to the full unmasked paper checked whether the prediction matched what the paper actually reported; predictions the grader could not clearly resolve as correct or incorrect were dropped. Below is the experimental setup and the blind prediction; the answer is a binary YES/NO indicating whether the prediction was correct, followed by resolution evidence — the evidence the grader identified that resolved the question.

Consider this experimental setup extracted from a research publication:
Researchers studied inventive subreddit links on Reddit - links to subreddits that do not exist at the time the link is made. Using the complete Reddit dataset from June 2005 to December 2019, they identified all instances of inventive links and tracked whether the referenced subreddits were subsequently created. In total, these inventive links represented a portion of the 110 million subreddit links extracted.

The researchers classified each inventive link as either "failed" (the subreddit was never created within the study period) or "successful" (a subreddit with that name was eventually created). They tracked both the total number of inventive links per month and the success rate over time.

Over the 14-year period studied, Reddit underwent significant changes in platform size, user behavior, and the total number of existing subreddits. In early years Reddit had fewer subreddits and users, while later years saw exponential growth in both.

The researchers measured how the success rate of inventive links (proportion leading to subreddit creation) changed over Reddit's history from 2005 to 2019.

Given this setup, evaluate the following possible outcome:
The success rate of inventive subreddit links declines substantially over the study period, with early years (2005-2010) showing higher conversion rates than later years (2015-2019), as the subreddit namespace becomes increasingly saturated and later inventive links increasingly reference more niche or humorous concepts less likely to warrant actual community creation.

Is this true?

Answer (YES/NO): YES